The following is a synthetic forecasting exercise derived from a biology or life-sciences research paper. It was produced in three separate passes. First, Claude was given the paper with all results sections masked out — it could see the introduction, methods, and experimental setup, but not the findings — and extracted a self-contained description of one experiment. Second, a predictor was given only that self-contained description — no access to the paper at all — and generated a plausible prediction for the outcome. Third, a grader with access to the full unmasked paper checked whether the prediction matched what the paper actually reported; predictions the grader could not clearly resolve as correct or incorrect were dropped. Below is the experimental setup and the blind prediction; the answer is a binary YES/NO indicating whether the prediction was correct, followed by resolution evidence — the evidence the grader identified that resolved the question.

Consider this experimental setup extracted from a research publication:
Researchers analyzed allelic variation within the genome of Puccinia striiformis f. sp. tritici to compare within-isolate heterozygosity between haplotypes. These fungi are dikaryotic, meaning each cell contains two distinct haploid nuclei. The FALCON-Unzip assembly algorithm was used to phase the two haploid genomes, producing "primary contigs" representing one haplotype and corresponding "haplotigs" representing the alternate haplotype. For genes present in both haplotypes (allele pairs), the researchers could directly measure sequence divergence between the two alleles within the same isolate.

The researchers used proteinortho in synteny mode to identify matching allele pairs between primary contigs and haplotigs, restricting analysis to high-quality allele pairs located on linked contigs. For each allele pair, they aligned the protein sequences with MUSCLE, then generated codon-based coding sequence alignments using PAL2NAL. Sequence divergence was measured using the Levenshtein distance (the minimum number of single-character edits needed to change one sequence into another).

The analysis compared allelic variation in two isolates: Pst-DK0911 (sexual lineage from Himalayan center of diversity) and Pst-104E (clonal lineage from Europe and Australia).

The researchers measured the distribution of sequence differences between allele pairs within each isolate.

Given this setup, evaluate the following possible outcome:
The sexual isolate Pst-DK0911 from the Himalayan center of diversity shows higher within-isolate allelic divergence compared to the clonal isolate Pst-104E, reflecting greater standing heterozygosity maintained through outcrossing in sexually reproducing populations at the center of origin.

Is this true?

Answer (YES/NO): NO